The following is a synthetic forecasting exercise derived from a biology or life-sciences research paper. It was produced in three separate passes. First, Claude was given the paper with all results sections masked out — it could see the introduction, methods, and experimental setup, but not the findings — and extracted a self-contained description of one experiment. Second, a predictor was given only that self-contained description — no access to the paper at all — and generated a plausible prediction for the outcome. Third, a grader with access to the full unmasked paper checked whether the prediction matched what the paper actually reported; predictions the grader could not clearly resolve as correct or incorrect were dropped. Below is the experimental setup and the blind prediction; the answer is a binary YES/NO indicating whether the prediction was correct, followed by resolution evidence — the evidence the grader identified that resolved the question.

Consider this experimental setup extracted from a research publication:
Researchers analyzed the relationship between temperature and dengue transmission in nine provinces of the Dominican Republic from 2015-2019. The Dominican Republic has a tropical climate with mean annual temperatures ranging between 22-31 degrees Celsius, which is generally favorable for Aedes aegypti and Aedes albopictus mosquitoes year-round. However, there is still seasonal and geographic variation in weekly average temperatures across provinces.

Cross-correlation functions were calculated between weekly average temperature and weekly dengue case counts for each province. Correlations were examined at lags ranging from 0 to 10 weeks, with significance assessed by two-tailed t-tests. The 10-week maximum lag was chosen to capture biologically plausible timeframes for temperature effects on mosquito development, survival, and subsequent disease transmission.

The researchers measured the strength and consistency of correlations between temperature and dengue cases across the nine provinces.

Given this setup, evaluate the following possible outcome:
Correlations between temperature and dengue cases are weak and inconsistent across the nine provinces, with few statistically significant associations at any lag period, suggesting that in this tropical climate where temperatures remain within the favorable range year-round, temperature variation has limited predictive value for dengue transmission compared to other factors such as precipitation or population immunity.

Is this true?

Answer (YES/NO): NO